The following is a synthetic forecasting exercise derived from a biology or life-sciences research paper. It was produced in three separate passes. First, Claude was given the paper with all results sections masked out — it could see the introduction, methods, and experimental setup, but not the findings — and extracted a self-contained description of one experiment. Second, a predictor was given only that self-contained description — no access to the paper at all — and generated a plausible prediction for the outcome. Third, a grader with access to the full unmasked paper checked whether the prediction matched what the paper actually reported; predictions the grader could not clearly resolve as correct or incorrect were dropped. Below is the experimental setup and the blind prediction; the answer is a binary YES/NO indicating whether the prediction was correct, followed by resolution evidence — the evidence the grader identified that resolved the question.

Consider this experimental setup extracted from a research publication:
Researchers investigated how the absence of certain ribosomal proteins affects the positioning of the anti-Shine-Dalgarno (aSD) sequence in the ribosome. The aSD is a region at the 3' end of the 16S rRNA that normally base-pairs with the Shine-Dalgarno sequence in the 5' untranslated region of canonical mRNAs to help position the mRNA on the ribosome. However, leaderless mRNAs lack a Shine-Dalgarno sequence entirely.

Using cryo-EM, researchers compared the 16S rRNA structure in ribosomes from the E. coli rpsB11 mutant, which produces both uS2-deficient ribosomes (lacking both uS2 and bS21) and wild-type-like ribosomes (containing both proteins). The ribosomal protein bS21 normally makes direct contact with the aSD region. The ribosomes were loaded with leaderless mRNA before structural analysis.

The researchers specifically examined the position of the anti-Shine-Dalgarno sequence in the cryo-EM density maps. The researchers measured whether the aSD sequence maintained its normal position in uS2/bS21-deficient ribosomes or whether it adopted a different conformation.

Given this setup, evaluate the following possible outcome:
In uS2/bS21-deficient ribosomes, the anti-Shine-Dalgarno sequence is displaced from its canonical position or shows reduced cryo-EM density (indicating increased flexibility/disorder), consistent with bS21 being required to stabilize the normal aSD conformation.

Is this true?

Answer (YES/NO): YES